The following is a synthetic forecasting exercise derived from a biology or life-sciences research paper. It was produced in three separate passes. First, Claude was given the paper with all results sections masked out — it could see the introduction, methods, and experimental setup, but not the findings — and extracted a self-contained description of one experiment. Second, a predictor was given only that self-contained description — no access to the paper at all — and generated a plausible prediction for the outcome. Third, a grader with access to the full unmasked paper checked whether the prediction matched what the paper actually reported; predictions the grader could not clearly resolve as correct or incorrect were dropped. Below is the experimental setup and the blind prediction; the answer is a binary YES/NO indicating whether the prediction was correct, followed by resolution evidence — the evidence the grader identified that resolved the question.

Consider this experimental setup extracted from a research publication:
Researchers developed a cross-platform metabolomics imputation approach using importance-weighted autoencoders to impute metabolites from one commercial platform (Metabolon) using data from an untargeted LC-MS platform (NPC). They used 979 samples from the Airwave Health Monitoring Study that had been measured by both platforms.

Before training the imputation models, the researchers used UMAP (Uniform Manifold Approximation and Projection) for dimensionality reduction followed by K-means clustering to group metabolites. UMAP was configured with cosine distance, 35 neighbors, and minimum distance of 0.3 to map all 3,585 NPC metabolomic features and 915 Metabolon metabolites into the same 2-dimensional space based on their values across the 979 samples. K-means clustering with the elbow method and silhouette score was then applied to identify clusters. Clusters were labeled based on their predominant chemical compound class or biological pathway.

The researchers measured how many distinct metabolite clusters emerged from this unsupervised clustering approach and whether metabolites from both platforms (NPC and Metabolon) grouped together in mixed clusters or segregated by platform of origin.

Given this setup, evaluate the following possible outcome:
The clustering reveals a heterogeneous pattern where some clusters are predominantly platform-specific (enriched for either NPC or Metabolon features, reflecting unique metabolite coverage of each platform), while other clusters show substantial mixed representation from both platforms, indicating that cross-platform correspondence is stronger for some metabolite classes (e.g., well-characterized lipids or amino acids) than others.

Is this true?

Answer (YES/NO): YES